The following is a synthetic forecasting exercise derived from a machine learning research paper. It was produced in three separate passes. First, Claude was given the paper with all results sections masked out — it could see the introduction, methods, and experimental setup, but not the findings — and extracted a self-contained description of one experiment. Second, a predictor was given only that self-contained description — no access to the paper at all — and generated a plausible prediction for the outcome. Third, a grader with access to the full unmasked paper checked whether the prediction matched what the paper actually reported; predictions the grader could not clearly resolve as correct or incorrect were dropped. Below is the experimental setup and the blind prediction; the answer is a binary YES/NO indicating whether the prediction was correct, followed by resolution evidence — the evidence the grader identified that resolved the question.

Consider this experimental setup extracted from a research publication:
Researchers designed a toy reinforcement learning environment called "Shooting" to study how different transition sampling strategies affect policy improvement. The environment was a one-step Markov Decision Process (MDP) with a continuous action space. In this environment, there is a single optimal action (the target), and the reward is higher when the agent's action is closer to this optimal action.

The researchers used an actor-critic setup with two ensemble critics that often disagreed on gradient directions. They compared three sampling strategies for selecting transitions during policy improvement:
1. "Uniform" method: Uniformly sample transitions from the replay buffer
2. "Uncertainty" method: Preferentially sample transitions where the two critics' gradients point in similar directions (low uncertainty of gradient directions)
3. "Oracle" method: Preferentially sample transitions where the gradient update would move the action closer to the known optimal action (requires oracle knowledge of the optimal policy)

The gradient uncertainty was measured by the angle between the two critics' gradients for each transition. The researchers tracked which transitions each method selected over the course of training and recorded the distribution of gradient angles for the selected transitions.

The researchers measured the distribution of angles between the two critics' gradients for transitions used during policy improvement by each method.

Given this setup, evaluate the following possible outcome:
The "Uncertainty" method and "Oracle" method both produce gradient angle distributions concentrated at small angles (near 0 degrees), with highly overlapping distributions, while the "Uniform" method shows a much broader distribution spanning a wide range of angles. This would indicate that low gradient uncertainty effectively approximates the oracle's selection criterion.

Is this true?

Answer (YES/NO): NO